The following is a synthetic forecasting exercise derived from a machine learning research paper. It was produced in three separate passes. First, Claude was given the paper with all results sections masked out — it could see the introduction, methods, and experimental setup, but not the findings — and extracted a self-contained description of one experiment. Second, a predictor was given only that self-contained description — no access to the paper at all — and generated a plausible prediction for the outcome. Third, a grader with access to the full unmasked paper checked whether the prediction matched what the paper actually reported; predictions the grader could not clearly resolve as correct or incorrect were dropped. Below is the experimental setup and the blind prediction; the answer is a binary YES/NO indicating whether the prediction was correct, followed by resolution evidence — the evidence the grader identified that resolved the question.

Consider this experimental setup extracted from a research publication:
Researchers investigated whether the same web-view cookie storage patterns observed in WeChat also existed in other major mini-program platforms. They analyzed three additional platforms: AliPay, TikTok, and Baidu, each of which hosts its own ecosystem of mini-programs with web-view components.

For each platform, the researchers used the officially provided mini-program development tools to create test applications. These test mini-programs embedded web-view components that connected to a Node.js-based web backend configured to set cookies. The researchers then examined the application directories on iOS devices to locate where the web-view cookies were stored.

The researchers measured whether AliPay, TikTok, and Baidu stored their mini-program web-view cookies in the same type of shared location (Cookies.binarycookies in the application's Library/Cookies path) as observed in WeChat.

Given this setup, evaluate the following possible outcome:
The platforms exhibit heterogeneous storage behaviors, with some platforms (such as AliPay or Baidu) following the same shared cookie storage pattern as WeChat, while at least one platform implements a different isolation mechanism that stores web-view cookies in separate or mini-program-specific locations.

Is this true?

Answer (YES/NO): NO